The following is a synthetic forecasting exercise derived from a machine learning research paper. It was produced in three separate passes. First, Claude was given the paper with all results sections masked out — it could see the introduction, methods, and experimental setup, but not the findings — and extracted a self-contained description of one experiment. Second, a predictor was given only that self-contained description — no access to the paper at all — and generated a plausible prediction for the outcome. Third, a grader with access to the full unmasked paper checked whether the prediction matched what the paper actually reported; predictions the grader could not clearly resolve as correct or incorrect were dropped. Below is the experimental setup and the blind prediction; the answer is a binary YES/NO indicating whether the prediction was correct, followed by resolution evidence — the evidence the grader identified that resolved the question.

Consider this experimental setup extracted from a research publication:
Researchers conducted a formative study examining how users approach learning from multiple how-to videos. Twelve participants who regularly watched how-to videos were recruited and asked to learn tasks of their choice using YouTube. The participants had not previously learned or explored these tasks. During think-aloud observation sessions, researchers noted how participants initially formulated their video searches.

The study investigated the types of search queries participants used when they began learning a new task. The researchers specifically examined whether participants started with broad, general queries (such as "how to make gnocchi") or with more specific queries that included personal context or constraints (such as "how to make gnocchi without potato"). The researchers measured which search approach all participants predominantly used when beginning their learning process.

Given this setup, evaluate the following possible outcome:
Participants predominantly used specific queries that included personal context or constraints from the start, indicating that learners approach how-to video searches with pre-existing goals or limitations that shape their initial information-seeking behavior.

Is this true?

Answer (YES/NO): NO